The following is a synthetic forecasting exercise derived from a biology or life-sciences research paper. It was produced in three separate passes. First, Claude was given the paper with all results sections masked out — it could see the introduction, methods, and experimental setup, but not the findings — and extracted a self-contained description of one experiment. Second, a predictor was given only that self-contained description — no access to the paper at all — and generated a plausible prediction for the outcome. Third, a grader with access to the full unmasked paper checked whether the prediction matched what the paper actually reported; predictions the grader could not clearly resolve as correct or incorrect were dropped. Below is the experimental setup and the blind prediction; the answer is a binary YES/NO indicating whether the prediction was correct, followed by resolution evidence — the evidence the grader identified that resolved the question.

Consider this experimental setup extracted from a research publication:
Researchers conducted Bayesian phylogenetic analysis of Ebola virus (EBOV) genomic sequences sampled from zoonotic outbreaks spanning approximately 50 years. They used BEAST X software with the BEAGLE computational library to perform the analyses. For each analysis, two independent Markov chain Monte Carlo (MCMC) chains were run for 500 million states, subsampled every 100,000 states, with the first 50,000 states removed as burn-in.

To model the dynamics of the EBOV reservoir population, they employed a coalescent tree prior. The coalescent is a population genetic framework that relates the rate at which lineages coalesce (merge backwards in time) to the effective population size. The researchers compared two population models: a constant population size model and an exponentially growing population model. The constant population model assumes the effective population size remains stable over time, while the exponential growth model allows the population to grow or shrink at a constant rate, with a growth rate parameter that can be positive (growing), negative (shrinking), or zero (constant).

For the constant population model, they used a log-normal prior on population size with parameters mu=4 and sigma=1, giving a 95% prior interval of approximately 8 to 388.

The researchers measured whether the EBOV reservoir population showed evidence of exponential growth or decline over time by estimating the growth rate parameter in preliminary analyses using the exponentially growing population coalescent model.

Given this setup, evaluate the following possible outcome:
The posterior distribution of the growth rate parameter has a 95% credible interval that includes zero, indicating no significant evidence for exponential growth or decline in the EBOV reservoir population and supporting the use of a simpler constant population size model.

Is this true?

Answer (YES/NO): YES